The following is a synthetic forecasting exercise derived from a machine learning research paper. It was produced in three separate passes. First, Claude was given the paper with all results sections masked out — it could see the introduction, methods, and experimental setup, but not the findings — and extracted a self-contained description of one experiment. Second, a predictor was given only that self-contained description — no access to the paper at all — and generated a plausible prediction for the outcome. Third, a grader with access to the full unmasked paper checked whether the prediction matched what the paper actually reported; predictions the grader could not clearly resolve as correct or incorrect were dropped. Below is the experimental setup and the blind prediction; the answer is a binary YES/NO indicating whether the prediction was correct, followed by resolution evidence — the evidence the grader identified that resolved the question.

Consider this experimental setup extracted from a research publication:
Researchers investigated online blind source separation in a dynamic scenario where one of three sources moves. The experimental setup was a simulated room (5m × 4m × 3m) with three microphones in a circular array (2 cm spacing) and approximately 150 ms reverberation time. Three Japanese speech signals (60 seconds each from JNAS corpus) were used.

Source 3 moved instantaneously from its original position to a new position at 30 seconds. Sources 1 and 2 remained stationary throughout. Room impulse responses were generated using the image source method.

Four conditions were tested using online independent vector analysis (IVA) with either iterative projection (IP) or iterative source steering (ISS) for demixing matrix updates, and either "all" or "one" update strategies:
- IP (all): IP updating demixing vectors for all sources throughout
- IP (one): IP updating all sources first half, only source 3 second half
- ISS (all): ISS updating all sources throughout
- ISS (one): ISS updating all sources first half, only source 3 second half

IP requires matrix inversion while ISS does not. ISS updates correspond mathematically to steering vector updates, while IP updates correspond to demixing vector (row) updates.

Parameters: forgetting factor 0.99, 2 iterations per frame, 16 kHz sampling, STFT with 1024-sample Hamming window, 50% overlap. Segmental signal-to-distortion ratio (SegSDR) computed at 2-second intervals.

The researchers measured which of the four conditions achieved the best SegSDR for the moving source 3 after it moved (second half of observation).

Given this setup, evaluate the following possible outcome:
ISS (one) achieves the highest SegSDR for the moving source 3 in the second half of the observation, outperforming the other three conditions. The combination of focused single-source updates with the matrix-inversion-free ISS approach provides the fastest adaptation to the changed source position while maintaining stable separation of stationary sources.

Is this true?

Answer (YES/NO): NO